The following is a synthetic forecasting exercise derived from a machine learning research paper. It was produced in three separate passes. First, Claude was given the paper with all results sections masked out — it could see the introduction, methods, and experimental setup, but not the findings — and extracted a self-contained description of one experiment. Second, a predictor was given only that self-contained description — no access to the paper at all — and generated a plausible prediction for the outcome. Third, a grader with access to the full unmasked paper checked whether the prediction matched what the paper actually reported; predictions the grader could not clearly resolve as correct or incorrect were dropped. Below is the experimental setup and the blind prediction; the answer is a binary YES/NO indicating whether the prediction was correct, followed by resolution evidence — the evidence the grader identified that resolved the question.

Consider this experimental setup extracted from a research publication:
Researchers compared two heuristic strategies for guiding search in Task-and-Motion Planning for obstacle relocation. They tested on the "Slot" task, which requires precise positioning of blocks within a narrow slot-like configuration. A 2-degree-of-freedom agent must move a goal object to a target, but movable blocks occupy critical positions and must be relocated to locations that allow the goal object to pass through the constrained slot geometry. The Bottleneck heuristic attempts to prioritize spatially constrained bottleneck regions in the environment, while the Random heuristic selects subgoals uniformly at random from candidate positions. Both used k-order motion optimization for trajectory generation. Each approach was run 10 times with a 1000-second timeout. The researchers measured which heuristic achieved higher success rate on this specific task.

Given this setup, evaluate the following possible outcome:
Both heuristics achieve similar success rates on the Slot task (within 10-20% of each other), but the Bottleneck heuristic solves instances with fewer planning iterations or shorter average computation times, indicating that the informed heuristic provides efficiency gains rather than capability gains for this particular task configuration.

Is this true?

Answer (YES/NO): NO